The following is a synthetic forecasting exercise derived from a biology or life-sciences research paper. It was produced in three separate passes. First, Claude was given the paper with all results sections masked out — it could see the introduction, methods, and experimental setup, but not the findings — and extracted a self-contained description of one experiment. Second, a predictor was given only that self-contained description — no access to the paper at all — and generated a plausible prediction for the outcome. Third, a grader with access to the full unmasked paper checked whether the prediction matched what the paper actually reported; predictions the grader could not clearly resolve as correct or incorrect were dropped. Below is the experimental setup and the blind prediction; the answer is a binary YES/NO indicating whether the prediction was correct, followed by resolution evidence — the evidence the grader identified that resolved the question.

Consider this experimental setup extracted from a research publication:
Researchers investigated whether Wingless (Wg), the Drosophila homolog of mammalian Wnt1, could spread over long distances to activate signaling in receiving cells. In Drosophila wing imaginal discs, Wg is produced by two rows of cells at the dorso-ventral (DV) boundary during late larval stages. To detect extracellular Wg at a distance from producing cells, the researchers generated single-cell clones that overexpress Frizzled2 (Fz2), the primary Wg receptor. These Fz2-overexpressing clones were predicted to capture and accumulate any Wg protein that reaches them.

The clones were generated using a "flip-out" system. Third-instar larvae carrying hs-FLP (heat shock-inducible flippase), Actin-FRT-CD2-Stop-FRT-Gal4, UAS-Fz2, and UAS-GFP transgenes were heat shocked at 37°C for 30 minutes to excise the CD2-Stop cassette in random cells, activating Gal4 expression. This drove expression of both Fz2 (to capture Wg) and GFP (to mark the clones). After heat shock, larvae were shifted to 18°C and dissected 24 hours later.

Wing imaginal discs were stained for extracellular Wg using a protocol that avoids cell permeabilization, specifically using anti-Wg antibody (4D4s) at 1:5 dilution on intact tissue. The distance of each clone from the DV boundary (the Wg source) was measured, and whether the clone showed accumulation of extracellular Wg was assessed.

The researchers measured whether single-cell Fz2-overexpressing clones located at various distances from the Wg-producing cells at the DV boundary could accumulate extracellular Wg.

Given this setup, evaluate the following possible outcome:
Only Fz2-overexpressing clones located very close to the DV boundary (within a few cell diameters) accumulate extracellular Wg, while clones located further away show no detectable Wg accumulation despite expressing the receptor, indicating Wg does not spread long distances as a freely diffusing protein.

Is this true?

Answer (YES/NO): NO